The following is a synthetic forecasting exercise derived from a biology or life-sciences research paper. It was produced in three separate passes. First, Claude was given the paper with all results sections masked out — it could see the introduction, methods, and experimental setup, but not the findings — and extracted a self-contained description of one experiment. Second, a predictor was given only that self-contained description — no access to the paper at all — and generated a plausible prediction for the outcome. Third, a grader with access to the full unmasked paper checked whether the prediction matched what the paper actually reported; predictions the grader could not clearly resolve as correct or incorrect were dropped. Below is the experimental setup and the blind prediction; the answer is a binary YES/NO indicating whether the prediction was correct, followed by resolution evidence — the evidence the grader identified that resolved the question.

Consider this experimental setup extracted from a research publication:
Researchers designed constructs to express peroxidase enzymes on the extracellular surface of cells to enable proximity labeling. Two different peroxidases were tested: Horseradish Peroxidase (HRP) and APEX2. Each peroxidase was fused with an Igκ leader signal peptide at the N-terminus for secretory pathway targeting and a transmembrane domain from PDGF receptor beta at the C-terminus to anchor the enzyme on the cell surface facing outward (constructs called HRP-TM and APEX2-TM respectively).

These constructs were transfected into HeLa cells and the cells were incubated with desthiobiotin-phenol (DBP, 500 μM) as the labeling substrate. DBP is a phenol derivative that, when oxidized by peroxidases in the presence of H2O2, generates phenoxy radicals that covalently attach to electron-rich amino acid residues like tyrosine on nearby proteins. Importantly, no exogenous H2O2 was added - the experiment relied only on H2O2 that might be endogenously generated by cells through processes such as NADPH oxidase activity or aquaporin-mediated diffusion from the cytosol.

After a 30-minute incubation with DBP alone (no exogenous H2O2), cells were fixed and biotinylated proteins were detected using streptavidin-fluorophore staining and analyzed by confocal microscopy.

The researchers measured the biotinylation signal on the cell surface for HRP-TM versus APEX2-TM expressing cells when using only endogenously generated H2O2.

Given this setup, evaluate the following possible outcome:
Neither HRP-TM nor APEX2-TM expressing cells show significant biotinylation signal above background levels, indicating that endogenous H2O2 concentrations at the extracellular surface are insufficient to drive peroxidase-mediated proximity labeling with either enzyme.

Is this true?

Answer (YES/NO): NO